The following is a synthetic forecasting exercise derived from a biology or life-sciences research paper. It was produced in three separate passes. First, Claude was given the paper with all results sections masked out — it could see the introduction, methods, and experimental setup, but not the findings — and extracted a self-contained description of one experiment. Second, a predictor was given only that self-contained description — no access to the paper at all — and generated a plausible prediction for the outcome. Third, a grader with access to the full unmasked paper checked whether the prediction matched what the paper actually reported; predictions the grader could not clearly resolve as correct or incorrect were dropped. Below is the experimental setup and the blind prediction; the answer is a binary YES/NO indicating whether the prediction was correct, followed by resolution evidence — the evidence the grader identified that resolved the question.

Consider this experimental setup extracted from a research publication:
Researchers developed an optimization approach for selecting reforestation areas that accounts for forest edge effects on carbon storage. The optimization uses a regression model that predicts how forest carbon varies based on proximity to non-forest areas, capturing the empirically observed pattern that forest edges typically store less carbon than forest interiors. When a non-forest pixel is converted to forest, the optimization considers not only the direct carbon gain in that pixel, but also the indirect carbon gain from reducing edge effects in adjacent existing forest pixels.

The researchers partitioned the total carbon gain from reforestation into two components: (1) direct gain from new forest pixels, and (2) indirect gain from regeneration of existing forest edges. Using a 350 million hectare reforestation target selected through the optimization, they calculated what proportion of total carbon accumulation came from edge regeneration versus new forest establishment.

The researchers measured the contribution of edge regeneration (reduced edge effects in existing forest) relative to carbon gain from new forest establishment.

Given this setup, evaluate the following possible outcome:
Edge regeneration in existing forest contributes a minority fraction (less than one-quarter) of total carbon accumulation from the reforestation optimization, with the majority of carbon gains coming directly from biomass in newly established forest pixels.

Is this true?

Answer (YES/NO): YES